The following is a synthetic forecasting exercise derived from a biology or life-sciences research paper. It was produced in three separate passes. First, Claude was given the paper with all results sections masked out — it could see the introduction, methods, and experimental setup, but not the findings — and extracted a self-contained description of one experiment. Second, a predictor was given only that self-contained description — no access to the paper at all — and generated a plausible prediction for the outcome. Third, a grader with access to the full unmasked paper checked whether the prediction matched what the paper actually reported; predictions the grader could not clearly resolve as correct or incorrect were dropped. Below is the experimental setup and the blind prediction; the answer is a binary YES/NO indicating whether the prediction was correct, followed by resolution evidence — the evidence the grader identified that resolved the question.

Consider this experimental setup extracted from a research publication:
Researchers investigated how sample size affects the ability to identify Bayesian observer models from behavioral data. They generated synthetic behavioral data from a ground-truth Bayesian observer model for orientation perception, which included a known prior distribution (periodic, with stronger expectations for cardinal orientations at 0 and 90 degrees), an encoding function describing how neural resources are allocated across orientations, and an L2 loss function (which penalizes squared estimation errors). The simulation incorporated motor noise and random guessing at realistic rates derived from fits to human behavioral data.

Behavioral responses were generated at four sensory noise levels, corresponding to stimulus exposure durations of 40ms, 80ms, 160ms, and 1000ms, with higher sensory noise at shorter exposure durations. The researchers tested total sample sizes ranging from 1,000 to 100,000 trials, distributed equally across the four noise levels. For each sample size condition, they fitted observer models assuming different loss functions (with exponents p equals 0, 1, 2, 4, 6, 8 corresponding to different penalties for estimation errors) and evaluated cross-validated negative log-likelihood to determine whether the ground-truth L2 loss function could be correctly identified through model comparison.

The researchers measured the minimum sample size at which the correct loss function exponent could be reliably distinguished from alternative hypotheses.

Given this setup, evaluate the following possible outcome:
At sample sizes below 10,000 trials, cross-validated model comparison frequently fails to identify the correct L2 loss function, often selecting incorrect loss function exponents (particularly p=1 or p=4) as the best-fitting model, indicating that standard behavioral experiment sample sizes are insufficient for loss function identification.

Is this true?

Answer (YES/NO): NO